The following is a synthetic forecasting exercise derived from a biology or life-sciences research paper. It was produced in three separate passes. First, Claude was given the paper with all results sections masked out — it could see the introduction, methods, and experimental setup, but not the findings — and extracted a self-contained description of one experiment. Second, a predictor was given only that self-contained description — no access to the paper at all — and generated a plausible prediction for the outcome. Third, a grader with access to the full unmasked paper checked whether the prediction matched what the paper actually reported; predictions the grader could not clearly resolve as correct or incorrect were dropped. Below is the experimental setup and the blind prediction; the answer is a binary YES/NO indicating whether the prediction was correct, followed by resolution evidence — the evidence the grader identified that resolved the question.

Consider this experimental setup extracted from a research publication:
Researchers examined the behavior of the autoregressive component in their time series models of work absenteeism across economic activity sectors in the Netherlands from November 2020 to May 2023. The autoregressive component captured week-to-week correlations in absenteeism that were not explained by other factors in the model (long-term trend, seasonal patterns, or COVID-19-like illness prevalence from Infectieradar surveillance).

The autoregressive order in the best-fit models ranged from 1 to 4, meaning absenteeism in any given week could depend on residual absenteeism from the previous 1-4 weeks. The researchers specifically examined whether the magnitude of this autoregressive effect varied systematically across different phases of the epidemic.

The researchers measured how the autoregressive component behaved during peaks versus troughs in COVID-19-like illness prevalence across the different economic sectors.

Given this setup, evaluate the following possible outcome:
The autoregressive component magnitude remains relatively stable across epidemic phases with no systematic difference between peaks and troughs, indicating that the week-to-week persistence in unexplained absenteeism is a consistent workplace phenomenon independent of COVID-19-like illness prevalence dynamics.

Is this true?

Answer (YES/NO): NO